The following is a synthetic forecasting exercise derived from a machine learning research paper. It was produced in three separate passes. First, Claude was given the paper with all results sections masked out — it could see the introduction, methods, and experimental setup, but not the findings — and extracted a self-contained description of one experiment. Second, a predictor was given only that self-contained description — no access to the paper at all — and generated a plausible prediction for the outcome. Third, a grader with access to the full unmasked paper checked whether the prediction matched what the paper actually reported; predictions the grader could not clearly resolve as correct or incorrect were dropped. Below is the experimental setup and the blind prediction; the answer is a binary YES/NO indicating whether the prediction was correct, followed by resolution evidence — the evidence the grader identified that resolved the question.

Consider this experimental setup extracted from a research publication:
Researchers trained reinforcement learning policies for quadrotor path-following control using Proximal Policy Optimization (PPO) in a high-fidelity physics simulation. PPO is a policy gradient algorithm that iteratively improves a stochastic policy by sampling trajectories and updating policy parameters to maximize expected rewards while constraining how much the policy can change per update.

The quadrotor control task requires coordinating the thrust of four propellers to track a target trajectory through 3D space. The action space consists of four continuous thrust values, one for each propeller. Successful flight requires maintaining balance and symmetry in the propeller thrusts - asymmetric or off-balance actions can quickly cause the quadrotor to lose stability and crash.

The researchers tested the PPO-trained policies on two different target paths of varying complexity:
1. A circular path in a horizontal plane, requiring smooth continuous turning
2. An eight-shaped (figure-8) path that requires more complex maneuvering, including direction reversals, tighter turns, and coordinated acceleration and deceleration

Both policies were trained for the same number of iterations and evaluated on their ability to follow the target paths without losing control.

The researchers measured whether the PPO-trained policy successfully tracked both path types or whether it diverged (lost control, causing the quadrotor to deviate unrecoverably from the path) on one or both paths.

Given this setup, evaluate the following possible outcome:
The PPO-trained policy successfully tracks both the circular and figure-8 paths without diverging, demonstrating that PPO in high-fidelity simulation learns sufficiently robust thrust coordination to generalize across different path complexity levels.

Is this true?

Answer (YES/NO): NO